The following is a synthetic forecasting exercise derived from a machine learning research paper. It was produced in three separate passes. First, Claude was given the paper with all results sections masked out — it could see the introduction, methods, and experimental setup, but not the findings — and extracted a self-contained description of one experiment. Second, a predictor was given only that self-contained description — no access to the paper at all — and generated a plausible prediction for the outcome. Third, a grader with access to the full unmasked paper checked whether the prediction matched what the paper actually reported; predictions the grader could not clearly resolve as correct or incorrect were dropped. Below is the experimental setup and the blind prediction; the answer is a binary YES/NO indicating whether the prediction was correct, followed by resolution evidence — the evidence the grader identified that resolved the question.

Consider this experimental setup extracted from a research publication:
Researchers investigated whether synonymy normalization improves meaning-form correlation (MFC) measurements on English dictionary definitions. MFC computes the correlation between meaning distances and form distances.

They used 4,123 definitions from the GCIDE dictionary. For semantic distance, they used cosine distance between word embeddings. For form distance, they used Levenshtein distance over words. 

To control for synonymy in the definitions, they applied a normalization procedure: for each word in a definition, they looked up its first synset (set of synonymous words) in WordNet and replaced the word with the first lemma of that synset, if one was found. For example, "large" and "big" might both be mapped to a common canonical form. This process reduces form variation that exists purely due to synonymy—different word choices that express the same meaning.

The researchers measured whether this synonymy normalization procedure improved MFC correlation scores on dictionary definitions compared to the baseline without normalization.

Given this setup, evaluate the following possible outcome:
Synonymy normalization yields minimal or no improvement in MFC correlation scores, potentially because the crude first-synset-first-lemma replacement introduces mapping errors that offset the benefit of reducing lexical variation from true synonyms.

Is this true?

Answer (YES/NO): YES